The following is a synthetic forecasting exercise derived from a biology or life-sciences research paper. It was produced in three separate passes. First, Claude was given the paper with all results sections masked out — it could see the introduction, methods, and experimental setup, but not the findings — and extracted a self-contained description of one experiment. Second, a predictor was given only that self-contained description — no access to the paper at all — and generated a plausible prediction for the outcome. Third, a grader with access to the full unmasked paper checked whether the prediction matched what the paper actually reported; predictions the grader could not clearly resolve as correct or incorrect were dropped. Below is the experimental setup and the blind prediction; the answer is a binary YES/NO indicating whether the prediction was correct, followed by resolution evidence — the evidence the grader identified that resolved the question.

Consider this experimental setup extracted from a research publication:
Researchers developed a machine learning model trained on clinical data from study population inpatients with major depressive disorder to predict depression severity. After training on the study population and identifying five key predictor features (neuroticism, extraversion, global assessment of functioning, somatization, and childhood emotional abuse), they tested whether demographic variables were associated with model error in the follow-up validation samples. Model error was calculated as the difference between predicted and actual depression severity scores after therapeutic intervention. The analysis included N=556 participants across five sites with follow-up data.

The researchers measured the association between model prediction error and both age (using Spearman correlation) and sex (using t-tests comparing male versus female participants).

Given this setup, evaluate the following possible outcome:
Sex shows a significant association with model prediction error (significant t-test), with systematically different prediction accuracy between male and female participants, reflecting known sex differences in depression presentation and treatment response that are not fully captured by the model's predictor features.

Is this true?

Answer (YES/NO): NO